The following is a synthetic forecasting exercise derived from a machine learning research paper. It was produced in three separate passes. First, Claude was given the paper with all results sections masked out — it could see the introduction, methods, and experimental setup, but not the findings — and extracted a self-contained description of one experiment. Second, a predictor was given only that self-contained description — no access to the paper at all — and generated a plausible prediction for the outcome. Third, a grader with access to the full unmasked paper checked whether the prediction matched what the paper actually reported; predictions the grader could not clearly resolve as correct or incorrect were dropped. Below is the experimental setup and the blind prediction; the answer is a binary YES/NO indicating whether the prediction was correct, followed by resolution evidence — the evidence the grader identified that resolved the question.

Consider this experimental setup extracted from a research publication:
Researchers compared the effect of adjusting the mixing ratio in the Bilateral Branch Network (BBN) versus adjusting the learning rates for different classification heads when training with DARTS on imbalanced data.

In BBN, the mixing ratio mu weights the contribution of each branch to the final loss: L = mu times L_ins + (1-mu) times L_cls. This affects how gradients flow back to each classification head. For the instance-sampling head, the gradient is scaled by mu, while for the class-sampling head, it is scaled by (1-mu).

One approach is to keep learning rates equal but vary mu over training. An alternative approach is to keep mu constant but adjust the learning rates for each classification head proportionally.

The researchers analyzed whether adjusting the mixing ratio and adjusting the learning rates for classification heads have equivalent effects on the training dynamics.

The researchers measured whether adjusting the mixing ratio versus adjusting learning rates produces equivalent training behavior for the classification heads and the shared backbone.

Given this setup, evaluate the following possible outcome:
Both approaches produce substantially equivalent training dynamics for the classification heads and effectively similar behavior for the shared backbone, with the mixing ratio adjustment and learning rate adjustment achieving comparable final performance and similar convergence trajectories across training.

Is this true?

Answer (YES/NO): YES